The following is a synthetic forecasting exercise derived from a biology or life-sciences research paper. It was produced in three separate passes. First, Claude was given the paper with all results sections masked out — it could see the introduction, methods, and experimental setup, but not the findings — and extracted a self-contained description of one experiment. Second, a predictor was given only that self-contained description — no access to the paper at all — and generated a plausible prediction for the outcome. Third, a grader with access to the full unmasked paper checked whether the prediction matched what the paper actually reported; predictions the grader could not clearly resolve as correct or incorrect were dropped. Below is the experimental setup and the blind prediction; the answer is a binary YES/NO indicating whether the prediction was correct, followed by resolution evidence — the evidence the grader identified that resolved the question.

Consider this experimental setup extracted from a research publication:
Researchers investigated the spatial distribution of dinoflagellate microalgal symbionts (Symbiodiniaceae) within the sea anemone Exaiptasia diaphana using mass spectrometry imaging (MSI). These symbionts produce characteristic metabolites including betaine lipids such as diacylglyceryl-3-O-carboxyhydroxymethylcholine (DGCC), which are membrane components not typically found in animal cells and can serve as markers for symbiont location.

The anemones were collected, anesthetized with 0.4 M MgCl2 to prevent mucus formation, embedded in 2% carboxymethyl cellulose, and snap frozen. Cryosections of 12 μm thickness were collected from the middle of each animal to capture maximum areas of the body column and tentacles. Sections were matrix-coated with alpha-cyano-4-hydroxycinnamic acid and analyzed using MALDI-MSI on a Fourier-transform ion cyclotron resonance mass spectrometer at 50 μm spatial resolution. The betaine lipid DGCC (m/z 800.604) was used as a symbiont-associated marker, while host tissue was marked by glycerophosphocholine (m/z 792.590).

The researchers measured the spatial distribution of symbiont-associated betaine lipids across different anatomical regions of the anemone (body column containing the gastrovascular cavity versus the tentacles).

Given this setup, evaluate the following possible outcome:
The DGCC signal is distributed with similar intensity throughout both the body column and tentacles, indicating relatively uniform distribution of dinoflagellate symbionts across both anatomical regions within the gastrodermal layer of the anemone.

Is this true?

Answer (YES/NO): NO